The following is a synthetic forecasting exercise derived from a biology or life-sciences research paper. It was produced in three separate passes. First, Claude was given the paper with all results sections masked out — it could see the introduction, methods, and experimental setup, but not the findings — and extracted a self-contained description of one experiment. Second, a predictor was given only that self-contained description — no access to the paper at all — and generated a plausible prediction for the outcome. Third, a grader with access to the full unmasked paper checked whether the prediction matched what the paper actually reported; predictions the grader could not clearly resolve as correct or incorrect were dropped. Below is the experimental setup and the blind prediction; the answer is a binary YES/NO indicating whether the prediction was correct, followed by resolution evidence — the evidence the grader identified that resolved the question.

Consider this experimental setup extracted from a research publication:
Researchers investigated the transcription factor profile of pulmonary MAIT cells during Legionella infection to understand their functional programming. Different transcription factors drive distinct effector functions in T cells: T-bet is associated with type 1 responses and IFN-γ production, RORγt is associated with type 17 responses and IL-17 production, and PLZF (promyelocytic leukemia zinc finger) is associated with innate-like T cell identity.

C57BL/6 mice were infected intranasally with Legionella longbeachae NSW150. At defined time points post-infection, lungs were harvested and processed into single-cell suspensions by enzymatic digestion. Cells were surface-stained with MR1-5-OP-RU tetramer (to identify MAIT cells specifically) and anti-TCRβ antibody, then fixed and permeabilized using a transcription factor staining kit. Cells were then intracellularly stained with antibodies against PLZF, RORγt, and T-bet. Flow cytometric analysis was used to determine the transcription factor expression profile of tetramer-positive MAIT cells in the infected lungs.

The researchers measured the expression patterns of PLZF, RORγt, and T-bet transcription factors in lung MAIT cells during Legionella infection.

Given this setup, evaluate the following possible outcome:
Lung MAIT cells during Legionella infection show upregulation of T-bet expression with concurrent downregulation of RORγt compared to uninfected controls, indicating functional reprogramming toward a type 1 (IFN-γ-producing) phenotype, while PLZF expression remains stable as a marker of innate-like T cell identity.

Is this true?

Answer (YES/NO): NO